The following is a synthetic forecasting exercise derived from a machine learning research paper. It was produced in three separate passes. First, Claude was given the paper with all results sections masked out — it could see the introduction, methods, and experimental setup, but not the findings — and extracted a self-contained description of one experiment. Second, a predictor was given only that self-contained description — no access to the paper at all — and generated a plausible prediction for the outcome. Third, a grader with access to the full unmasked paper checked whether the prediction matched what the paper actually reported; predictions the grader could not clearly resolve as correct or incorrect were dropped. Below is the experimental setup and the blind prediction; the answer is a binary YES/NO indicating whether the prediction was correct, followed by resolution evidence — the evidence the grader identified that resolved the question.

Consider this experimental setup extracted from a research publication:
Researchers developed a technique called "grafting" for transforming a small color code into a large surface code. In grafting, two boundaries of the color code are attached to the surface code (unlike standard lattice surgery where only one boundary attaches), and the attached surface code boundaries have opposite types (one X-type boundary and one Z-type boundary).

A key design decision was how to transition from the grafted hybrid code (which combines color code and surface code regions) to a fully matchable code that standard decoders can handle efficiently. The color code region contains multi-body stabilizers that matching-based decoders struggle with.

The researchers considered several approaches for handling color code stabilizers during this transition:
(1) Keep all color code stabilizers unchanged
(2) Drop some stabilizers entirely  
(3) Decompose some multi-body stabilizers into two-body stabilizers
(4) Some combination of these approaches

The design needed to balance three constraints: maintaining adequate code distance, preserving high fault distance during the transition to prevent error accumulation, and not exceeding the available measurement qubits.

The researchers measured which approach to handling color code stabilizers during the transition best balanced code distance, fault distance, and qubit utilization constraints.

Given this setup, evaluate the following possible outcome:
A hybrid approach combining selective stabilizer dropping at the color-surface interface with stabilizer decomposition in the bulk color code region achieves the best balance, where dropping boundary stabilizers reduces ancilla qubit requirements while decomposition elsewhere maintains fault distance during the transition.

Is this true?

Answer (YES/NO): NO